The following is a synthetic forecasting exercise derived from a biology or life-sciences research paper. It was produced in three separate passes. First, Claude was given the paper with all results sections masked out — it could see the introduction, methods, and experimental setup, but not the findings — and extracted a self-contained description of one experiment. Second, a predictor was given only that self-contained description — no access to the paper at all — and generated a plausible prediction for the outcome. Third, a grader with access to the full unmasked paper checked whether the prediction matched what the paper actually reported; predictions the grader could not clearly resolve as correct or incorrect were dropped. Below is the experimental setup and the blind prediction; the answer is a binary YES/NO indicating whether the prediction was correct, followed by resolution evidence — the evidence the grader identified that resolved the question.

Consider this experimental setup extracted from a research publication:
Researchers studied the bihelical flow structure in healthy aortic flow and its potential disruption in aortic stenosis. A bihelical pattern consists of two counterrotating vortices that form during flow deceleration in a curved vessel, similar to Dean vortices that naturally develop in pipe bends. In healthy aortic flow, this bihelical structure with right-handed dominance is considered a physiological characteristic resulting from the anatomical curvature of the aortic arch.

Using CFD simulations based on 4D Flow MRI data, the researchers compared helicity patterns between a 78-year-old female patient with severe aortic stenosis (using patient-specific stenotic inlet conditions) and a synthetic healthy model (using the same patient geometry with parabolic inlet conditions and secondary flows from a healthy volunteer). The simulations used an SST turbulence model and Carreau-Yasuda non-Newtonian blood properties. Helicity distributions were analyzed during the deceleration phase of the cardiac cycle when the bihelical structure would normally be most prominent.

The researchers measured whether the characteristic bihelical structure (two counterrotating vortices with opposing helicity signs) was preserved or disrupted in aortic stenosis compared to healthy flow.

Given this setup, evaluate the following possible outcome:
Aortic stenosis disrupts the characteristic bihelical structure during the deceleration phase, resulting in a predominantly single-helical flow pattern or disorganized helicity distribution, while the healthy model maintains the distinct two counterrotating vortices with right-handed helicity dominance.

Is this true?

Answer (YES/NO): YES